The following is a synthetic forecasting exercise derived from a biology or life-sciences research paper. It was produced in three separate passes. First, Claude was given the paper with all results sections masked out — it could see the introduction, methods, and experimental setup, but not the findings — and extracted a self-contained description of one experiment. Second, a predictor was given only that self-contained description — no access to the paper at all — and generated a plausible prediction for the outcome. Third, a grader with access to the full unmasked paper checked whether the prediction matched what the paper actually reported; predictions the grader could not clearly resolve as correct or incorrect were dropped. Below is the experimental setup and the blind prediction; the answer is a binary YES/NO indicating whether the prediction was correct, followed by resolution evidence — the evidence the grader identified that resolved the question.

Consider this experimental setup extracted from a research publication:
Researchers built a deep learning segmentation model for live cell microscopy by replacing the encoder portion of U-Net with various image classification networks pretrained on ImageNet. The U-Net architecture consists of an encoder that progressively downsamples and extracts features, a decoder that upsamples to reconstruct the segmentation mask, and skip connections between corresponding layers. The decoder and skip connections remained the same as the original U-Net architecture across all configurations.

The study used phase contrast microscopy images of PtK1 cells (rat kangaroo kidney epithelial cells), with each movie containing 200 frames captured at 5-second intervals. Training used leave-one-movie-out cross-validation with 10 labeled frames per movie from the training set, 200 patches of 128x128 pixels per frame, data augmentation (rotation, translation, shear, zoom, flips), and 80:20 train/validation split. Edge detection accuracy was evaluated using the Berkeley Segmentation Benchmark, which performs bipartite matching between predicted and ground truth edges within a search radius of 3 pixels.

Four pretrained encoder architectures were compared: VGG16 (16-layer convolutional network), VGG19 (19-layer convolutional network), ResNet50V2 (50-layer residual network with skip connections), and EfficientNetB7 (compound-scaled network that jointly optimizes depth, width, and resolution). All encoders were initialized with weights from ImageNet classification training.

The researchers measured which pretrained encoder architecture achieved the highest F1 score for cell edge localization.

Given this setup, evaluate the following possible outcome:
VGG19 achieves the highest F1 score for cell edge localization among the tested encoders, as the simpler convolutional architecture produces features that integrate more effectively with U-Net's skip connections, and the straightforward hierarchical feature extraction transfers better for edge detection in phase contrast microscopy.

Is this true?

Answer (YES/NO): YES